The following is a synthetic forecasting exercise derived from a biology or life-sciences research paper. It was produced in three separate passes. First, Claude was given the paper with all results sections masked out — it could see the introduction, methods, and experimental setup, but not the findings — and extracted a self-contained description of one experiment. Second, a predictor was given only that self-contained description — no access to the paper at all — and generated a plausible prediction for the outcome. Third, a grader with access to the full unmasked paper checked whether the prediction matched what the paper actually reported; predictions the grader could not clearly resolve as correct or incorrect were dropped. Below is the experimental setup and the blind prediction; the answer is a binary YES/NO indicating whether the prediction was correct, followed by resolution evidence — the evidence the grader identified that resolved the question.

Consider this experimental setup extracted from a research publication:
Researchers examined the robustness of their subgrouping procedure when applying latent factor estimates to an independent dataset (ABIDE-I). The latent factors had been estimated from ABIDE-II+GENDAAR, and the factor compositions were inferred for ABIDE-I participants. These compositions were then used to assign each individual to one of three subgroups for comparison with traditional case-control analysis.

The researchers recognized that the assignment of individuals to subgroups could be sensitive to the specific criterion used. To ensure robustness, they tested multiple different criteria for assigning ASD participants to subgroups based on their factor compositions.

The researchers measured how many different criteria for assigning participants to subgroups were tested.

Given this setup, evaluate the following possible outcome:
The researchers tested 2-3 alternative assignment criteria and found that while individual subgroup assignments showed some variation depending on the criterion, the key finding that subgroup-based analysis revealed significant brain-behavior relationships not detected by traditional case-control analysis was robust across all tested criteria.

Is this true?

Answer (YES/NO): NO